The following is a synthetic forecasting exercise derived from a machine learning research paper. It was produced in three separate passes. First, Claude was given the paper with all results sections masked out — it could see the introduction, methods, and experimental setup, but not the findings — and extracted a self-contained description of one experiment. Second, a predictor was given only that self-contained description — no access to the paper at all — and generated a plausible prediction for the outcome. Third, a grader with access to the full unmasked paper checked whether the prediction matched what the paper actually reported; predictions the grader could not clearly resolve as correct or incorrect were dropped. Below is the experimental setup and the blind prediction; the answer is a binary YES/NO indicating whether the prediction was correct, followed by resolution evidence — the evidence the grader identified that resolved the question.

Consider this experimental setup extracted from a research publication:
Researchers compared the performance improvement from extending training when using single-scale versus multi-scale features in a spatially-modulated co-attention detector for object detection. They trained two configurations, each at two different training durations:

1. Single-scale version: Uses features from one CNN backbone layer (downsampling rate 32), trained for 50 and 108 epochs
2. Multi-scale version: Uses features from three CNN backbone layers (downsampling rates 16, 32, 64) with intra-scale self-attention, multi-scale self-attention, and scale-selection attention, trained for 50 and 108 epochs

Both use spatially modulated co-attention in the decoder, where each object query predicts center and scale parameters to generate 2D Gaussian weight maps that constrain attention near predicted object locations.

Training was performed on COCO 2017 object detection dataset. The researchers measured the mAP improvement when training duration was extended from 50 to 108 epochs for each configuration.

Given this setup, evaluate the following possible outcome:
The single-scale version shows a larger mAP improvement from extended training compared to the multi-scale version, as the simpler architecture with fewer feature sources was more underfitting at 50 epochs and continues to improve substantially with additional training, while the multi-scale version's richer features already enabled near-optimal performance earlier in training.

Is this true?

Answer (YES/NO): NO